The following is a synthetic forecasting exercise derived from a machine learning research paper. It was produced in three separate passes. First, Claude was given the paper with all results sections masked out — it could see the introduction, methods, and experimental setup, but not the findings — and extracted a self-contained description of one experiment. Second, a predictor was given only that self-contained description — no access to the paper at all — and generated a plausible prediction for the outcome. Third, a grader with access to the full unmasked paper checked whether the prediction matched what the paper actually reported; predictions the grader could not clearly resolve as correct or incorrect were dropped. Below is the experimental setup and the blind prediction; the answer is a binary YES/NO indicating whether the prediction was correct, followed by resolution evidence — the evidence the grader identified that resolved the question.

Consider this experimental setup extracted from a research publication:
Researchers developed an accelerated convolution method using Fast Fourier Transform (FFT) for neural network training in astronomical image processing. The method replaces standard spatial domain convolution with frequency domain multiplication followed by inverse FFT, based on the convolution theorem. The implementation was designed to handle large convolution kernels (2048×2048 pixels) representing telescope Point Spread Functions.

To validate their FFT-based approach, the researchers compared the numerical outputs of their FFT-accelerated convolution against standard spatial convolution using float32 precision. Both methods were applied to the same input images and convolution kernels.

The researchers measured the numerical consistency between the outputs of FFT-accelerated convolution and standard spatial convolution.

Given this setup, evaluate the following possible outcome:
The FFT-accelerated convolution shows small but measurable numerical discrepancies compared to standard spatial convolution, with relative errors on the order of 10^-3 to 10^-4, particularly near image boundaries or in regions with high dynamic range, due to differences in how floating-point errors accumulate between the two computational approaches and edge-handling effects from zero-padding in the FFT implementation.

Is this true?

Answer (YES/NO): NO